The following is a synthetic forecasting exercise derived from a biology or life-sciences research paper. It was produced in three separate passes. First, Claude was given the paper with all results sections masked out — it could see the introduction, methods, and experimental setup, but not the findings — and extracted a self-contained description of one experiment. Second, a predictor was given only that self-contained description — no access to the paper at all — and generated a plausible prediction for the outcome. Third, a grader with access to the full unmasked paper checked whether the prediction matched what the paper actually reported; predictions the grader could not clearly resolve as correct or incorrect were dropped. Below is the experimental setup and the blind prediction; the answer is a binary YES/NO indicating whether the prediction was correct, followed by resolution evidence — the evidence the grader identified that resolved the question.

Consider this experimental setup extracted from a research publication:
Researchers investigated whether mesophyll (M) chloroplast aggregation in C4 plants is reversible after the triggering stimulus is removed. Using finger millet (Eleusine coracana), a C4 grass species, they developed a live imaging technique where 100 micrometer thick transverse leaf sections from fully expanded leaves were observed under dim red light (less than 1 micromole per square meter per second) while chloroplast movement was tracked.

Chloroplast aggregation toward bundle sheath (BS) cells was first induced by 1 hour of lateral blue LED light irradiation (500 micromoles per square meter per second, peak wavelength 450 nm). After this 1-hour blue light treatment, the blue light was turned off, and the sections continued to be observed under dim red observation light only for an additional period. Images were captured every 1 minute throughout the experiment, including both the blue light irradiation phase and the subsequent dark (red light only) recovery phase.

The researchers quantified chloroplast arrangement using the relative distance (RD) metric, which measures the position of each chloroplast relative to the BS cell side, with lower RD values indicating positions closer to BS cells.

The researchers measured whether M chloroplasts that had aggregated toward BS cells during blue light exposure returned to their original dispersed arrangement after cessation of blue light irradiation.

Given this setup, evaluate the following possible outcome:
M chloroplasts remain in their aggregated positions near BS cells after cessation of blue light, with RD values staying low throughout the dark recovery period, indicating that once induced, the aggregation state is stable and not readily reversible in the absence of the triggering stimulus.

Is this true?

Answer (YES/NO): NO